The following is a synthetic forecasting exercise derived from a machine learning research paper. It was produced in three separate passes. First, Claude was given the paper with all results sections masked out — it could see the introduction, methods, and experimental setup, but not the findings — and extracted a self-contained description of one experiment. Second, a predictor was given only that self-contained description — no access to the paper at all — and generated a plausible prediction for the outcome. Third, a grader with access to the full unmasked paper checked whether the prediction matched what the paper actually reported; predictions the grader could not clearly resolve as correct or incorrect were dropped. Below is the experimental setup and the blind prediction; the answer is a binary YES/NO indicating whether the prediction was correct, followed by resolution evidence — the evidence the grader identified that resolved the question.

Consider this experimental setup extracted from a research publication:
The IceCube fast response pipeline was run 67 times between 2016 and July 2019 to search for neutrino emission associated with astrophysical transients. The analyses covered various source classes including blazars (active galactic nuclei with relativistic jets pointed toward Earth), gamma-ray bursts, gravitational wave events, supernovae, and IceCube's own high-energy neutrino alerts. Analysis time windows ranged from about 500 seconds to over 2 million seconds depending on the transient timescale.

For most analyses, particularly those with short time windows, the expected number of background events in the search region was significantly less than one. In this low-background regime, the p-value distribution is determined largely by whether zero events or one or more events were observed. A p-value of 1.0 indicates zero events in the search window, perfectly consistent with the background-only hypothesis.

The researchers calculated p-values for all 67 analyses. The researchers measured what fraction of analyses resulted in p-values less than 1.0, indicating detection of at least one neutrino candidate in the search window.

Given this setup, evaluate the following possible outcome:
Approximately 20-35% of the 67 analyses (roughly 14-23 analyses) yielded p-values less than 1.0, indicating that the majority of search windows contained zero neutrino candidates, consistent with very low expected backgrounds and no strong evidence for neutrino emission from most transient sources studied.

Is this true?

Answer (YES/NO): NO